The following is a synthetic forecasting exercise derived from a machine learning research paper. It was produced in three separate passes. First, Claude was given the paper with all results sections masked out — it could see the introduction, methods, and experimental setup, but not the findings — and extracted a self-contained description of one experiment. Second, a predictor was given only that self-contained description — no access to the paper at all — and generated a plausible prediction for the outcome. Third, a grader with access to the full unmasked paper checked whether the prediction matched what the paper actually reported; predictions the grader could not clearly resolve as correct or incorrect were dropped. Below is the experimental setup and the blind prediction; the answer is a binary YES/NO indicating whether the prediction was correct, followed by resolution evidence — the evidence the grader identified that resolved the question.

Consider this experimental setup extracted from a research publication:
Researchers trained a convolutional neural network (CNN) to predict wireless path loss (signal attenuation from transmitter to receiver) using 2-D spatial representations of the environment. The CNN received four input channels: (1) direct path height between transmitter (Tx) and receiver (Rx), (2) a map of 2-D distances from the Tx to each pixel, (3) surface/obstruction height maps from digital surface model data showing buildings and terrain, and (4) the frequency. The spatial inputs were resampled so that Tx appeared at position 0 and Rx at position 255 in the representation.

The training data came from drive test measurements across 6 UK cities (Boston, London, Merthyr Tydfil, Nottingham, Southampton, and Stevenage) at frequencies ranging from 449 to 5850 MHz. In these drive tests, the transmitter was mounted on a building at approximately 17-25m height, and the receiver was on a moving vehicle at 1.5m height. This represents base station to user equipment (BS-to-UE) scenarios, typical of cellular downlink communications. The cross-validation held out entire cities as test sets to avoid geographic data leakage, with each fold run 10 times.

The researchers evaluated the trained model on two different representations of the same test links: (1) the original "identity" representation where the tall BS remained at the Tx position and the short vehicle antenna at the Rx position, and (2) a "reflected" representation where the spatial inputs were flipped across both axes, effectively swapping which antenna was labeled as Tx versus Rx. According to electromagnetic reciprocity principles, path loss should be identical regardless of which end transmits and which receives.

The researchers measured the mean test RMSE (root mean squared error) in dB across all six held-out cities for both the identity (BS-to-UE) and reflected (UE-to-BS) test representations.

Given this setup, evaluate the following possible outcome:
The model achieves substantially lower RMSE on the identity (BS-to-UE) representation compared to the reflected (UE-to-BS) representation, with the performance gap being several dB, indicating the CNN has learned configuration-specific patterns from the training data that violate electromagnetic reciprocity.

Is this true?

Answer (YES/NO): YES